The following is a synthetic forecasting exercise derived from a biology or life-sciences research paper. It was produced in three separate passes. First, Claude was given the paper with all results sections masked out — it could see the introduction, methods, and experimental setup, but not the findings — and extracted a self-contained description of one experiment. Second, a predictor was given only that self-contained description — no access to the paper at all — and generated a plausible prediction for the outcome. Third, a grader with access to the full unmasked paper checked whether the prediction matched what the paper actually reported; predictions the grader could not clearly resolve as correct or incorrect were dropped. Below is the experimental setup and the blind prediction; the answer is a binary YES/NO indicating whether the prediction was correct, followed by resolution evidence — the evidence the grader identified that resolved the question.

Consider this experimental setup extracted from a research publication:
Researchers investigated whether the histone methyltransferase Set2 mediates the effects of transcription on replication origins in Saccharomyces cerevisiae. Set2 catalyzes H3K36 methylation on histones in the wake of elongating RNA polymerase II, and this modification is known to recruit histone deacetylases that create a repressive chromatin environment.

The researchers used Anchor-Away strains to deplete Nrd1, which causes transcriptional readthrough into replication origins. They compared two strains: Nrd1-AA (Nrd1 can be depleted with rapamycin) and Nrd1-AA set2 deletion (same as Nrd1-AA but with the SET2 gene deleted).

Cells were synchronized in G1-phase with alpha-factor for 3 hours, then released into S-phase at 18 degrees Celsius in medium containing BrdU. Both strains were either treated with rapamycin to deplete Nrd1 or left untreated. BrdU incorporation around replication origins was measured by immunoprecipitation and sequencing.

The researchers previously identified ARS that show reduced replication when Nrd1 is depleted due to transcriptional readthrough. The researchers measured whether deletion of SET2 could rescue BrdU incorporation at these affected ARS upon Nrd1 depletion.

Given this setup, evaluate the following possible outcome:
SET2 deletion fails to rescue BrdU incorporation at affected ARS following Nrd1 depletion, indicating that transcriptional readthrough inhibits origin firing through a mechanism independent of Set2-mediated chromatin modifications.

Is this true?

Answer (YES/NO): NO